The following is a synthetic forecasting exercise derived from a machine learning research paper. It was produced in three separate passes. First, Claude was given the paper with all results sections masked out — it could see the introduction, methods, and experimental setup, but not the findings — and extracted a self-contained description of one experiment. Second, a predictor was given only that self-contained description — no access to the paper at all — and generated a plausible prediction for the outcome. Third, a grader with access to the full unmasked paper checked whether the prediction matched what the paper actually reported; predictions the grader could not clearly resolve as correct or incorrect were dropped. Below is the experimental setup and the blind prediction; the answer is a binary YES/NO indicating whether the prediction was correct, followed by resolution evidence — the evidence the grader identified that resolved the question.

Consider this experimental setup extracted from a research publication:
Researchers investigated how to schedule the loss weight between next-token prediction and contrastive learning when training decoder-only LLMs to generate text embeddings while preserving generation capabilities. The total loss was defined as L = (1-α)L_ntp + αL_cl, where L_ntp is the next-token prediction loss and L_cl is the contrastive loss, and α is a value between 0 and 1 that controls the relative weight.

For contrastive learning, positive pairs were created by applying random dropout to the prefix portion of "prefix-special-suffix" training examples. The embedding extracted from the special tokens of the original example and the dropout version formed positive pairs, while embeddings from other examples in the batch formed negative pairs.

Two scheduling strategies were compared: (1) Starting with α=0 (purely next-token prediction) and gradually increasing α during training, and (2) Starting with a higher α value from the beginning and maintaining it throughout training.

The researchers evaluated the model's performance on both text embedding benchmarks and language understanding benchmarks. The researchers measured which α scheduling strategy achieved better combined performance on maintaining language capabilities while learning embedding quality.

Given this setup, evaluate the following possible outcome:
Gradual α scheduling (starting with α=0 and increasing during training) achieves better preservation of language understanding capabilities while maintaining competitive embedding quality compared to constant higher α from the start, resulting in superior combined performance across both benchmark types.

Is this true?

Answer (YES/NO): YES